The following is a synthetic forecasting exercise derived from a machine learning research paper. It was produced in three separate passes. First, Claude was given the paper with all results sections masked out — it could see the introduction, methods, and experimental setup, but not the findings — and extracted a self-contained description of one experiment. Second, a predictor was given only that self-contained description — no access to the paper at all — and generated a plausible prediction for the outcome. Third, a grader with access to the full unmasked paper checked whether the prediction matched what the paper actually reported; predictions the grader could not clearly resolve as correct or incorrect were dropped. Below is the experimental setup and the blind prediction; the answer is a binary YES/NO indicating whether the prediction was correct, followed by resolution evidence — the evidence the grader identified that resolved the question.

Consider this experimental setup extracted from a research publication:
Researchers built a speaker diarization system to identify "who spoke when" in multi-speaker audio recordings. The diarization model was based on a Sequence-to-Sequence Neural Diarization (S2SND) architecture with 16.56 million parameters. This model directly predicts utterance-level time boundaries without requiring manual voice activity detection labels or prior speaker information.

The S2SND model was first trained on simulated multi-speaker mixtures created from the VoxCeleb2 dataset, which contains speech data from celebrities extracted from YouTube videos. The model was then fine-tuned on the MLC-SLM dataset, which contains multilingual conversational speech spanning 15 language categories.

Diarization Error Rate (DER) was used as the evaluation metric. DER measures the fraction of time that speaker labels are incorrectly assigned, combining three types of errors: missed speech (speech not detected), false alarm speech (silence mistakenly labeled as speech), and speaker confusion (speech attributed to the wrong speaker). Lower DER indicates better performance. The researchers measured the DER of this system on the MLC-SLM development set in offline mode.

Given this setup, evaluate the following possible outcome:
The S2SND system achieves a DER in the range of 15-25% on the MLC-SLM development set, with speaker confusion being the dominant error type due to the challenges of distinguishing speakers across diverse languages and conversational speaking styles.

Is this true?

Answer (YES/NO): NO